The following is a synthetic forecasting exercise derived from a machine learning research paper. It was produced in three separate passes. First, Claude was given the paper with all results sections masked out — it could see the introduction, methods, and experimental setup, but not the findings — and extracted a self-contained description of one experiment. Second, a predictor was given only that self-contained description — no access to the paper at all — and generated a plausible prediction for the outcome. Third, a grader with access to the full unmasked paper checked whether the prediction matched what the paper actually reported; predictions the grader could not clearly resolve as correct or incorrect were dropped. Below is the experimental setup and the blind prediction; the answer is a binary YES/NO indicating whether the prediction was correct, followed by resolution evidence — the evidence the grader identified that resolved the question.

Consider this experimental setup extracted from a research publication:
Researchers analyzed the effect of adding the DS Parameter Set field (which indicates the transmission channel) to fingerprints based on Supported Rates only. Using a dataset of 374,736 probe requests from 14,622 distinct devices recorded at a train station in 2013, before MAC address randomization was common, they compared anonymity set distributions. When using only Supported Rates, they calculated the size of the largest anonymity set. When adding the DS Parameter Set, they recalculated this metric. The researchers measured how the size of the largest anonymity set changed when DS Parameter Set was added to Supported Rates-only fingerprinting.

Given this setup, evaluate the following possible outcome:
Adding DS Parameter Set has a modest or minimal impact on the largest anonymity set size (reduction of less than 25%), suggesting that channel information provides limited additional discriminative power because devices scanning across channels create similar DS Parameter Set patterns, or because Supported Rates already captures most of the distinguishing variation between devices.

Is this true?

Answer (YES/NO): NO